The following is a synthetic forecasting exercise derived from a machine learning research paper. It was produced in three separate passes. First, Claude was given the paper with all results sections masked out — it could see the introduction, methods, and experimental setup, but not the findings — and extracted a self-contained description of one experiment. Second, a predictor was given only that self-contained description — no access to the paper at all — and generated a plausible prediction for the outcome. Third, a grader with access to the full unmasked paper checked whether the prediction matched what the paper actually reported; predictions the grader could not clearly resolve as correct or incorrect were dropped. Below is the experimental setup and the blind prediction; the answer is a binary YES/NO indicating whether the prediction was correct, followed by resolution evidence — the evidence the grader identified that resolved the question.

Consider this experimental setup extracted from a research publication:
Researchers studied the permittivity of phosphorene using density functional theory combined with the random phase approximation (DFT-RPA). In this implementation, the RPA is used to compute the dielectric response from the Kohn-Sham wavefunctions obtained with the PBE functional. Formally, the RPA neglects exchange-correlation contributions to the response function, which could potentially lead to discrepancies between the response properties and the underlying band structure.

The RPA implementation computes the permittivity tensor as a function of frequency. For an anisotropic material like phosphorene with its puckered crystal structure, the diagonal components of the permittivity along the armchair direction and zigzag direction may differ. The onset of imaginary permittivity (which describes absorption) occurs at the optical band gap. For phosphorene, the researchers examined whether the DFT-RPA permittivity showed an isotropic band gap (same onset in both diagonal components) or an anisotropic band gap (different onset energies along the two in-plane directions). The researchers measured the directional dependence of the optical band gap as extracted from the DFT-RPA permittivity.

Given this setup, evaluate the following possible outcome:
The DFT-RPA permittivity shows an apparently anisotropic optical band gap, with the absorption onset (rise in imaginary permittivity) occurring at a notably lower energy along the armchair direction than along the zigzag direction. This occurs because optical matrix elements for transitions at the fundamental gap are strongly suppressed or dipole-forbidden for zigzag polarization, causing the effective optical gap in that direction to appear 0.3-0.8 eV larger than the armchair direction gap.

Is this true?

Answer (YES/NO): NO